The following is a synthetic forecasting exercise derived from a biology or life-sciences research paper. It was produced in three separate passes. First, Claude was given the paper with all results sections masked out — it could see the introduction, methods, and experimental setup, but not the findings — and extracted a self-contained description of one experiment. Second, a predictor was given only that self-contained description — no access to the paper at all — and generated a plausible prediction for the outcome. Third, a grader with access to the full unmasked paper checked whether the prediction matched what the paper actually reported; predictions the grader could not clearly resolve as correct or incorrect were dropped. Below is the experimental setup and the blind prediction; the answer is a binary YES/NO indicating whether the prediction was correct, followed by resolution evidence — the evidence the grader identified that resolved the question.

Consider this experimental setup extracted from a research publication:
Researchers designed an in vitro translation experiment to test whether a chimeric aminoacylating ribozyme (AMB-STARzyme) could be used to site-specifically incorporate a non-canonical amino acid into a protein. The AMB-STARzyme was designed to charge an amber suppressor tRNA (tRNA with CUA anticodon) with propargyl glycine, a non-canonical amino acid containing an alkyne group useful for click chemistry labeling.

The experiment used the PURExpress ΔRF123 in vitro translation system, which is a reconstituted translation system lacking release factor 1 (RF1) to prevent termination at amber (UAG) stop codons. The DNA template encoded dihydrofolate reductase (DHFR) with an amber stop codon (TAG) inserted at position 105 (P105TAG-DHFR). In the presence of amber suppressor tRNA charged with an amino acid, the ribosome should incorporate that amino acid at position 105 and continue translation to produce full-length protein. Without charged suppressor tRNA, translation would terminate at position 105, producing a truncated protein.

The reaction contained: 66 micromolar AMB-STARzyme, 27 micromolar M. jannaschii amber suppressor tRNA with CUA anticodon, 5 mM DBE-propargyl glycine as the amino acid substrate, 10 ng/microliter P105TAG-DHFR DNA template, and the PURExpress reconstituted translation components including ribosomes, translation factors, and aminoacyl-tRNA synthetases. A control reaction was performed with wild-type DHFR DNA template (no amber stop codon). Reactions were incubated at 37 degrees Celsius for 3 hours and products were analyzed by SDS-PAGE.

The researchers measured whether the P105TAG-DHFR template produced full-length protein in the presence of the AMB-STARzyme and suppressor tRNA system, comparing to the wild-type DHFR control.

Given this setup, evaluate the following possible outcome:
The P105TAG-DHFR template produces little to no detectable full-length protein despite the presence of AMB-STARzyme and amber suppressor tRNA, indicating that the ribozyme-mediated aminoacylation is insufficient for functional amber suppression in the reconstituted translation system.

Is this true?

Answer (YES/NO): NO